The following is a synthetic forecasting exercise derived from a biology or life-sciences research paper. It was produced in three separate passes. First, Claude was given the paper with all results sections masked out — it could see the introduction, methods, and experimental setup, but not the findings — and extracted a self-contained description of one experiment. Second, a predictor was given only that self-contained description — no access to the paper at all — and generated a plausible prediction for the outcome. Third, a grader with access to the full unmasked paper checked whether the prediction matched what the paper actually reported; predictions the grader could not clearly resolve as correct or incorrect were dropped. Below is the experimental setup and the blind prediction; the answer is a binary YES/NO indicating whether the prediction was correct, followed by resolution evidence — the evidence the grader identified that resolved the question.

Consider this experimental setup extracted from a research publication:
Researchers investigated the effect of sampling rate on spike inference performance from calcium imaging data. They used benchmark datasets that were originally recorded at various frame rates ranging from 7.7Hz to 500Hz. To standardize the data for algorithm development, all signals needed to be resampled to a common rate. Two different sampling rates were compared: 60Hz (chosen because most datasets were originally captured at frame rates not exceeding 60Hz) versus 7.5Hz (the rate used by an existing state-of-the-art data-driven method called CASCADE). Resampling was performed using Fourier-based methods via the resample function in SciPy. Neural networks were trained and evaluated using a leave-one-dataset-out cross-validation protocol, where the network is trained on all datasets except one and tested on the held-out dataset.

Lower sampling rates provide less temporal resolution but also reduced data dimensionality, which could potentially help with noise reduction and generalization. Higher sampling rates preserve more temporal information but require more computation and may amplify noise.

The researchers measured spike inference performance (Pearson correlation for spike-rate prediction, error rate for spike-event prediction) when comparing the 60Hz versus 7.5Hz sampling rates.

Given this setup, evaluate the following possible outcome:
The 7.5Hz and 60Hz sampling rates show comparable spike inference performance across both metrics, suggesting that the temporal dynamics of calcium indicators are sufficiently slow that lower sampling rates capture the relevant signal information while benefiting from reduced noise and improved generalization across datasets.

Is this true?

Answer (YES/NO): NO